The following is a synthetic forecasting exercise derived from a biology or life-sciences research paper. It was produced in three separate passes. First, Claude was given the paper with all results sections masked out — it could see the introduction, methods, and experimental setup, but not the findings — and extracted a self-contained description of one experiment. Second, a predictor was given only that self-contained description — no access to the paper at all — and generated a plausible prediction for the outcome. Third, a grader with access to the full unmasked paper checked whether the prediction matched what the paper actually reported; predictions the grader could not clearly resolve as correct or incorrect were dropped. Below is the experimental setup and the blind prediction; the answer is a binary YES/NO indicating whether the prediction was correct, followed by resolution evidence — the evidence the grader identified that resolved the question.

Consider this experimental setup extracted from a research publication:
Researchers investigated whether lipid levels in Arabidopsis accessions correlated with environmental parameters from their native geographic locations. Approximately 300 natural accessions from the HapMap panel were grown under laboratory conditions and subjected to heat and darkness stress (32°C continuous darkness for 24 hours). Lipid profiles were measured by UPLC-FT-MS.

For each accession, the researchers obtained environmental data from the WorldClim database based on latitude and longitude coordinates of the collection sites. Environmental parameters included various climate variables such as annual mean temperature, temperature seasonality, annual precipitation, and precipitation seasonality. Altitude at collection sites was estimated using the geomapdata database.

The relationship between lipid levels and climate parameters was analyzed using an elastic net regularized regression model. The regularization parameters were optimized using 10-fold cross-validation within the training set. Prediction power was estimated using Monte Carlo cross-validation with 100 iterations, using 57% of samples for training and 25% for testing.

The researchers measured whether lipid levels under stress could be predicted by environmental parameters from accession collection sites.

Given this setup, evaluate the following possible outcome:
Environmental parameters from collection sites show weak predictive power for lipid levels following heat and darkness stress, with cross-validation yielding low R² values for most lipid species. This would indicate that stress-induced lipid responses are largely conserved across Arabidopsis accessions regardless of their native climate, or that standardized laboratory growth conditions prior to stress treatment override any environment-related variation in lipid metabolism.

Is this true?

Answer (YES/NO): NO